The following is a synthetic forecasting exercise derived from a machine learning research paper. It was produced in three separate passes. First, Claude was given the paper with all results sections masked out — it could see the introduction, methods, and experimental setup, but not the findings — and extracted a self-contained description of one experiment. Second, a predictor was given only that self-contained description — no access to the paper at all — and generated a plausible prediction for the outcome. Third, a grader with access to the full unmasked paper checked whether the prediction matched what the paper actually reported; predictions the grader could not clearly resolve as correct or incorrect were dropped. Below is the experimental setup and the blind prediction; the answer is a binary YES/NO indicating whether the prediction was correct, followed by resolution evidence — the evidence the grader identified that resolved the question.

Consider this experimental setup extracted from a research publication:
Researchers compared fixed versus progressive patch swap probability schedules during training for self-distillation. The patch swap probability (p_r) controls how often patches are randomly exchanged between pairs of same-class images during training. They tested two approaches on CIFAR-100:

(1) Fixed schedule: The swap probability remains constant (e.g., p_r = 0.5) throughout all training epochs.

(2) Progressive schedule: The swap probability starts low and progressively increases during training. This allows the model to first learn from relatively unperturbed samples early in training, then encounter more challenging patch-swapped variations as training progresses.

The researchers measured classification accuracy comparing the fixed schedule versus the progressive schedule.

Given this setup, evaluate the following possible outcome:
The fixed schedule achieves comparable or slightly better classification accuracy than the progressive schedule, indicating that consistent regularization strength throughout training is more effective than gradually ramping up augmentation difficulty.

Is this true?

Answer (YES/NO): NO